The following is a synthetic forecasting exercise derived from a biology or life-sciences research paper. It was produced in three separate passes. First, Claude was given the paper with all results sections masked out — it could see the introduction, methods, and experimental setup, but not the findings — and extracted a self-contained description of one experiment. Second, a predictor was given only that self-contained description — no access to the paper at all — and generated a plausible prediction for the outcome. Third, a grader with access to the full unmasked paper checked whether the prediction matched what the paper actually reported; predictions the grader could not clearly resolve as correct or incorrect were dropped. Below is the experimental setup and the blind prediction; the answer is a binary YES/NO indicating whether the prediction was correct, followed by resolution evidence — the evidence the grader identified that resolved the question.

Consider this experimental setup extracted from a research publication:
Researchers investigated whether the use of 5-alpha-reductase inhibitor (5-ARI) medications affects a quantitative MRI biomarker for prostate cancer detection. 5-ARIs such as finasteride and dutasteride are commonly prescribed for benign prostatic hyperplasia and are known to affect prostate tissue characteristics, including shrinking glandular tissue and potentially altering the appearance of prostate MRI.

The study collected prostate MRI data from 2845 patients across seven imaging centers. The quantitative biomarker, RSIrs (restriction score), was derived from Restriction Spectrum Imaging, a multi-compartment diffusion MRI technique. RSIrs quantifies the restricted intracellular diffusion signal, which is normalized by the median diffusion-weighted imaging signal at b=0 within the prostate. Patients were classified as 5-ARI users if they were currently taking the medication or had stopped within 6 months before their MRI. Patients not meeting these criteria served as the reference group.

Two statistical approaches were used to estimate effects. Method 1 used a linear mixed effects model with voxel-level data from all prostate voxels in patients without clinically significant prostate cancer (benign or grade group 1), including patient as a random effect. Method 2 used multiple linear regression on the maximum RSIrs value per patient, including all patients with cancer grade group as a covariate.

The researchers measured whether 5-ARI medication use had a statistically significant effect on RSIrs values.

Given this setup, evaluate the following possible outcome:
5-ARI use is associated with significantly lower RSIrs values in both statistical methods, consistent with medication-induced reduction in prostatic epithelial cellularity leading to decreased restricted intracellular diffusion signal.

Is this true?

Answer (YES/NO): NO